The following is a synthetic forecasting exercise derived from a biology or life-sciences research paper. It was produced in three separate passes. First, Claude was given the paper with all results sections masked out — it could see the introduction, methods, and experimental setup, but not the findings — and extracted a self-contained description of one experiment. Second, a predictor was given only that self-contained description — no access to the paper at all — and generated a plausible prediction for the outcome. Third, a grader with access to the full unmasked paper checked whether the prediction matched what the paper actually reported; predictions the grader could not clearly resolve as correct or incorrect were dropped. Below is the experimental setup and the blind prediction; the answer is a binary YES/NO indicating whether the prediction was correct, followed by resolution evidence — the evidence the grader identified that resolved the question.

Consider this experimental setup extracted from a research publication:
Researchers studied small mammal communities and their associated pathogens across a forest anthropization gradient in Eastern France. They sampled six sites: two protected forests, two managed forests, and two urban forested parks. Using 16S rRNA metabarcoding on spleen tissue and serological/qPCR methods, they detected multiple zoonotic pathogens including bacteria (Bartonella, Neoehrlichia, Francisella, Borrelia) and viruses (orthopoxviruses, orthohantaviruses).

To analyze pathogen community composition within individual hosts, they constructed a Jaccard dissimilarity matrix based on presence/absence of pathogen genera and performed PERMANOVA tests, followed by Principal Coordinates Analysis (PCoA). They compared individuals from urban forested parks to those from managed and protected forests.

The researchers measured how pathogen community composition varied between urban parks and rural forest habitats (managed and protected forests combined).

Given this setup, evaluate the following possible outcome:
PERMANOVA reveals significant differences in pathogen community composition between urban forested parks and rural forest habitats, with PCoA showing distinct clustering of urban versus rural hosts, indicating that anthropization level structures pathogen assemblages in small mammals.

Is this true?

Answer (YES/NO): YES